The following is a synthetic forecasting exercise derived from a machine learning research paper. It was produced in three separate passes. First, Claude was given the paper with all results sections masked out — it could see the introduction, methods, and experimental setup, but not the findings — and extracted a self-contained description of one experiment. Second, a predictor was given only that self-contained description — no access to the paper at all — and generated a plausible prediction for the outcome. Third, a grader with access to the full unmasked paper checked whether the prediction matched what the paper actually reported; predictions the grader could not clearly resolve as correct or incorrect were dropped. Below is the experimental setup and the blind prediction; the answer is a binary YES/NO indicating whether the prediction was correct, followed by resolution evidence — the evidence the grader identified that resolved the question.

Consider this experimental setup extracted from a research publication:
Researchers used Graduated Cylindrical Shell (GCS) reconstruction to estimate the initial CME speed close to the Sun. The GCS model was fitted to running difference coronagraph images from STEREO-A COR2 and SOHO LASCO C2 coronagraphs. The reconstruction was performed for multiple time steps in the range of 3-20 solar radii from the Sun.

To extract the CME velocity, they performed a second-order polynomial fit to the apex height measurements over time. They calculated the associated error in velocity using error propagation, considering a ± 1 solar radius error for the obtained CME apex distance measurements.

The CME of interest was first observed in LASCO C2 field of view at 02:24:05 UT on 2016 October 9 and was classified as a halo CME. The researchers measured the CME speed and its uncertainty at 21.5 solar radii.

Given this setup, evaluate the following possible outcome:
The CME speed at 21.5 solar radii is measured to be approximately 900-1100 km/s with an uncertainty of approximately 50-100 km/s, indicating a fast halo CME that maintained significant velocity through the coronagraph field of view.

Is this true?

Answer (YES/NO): NO